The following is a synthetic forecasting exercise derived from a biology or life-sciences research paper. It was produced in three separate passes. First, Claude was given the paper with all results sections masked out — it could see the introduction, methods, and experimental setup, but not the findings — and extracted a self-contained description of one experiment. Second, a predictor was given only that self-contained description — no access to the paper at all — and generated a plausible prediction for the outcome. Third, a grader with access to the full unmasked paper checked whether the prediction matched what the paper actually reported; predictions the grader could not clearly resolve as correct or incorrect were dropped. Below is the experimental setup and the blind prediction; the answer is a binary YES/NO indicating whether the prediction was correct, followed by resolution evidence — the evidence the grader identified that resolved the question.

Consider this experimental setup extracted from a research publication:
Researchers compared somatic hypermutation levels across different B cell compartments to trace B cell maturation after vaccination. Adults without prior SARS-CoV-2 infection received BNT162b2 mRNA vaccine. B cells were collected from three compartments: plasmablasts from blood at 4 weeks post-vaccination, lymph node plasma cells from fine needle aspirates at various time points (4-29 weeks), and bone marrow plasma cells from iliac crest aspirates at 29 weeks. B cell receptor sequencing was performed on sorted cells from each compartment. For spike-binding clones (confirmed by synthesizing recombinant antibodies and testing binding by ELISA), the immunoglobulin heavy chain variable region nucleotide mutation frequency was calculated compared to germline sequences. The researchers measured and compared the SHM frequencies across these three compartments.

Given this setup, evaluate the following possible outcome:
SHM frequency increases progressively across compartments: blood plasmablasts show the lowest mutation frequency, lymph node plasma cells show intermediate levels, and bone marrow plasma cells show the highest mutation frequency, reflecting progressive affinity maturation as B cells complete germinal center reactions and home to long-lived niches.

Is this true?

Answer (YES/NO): YES